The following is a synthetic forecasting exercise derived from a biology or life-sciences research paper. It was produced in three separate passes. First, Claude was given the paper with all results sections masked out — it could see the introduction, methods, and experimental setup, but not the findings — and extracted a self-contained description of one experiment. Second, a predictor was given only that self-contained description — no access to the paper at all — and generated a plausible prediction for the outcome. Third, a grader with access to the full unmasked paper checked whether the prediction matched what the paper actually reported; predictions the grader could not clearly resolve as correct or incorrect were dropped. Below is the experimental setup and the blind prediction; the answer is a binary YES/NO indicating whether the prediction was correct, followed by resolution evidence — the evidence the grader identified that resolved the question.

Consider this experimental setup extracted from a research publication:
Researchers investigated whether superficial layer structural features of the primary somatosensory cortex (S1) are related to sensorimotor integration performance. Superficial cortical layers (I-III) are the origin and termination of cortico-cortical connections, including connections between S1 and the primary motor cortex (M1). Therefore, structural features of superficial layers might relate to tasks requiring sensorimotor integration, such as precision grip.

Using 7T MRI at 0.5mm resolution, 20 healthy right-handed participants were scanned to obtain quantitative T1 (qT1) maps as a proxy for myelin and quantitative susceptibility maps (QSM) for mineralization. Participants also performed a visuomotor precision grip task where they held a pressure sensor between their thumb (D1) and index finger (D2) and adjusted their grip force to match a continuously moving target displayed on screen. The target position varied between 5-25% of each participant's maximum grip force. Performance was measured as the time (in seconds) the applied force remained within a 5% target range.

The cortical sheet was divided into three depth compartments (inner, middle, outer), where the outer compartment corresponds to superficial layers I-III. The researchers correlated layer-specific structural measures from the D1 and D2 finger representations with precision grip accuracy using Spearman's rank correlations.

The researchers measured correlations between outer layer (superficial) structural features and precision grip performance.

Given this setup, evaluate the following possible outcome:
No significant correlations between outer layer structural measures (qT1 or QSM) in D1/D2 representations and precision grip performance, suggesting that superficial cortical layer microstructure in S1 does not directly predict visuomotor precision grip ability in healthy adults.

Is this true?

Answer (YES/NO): YES